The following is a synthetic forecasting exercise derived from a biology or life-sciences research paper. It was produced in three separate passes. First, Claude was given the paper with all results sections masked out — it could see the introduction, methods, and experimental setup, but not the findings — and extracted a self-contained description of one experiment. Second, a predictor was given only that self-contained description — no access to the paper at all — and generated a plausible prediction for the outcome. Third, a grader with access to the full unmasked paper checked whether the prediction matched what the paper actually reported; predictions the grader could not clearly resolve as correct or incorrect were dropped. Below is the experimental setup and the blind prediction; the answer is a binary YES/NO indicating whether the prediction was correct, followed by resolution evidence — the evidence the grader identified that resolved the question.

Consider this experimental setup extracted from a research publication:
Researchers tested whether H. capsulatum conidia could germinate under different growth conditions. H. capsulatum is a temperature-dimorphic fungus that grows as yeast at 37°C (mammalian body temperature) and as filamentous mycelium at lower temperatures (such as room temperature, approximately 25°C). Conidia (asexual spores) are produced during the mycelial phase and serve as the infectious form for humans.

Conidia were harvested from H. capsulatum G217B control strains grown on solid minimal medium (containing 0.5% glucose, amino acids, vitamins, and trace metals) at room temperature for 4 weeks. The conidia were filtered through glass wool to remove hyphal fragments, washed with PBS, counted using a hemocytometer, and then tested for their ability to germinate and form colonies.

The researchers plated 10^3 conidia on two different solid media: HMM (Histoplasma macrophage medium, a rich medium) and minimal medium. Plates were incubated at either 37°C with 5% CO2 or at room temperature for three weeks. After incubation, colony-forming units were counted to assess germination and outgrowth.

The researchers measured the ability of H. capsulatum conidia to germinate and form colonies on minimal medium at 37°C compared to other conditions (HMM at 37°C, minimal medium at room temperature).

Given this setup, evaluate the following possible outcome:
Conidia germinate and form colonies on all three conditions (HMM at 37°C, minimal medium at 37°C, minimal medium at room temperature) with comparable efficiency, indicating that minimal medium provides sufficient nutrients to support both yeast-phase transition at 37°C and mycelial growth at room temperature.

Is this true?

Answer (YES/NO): NO